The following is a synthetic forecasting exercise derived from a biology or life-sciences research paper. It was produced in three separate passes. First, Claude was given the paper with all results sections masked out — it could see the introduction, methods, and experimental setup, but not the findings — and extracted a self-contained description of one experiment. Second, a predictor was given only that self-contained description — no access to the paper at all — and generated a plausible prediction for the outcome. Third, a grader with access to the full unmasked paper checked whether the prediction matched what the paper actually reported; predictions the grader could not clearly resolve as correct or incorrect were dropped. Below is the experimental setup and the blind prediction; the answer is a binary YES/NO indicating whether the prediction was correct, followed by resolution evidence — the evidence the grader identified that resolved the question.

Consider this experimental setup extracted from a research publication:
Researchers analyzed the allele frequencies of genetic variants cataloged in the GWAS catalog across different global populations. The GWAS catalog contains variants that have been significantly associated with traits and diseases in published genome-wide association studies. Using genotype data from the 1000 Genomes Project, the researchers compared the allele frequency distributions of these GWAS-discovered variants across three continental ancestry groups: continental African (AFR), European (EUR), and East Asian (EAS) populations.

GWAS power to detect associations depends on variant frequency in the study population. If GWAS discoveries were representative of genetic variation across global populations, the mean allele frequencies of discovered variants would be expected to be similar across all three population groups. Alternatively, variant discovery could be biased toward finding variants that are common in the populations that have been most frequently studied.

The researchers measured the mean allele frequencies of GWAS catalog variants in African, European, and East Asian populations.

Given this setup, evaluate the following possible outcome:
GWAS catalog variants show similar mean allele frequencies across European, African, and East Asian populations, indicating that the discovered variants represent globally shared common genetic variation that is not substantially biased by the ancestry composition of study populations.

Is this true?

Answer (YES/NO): NO